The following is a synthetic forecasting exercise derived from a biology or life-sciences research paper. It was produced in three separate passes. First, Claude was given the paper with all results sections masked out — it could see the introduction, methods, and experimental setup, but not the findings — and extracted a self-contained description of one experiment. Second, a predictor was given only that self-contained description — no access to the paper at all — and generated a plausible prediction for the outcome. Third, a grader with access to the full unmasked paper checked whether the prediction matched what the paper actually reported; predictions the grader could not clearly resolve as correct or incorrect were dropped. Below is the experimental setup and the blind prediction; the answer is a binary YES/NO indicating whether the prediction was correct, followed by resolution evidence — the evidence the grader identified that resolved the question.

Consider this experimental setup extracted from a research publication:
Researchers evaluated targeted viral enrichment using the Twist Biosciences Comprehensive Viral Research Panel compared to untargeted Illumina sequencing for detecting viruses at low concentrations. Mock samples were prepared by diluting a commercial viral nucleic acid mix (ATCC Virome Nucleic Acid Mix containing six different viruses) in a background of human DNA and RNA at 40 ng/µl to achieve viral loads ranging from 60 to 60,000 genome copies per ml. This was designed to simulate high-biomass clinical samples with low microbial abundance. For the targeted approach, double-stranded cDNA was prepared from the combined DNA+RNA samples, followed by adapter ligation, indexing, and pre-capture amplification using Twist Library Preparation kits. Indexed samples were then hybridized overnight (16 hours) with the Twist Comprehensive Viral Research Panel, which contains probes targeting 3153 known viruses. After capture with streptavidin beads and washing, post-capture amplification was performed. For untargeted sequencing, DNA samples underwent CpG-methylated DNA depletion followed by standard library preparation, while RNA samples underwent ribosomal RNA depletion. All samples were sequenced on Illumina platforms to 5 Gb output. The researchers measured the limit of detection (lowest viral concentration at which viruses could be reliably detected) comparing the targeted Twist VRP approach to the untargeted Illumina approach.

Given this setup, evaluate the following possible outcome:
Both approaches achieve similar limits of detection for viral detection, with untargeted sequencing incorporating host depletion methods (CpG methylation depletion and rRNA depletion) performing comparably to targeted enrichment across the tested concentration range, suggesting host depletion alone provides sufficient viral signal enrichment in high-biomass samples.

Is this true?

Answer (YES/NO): NO